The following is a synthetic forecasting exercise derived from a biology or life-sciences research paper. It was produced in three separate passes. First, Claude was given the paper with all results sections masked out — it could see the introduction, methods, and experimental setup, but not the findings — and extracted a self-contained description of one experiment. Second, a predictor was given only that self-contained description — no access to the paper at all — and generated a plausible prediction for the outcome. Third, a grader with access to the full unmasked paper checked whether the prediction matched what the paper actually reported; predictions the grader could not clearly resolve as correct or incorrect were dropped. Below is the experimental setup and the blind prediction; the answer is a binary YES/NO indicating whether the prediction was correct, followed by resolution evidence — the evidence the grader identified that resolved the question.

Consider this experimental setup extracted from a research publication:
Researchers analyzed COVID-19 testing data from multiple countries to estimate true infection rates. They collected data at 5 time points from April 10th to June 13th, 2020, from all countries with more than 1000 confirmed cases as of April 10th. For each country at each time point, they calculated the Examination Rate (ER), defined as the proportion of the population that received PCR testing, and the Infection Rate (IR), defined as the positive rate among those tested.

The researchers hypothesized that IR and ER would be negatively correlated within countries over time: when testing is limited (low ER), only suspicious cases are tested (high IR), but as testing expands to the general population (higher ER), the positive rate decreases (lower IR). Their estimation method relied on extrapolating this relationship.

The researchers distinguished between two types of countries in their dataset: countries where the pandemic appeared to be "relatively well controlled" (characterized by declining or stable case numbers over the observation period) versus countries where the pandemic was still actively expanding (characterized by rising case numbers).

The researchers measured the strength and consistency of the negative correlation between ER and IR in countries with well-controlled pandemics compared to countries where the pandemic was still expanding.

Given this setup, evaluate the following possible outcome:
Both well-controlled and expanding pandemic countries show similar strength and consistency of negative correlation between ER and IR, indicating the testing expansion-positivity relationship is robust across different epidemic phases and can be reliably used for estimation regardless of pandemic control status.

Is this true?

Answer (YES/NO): NO